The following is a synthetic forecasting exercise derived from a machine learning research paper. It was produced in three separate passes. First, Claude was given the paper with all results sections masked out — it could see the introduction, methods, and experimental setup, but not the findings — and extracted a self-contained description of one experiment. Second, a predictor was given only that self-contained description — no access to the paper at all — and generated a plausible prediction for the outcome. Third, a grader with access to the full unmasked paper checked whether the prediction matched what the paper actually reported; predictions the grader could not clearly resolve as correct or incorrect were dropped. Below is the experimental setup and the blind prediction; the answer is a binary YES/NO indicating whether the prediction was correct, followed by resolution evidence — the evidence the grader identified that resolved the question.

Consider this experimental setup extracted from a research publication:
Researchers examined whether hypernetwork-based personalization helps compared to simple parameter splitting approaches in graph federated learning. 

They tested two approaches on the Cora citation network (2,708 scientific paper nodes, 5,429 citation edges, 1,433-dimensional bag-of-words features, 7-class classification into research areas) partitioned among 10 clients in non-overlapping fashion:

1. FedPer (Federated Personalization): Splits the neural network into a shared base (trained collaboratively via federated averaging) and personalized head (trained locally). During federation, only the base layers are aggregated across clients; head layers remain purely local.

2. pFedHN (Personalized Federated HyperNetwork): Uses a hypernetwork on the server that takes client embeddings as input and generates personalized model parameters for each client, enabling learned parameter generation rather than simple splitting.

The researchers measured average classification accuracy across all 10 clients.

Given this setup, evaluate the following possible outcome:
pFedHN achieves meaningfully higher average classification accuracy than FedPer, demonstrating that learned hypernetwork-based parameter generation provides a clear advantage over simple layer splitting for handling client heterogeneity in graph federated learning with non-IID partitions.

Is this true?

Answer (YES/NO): NO